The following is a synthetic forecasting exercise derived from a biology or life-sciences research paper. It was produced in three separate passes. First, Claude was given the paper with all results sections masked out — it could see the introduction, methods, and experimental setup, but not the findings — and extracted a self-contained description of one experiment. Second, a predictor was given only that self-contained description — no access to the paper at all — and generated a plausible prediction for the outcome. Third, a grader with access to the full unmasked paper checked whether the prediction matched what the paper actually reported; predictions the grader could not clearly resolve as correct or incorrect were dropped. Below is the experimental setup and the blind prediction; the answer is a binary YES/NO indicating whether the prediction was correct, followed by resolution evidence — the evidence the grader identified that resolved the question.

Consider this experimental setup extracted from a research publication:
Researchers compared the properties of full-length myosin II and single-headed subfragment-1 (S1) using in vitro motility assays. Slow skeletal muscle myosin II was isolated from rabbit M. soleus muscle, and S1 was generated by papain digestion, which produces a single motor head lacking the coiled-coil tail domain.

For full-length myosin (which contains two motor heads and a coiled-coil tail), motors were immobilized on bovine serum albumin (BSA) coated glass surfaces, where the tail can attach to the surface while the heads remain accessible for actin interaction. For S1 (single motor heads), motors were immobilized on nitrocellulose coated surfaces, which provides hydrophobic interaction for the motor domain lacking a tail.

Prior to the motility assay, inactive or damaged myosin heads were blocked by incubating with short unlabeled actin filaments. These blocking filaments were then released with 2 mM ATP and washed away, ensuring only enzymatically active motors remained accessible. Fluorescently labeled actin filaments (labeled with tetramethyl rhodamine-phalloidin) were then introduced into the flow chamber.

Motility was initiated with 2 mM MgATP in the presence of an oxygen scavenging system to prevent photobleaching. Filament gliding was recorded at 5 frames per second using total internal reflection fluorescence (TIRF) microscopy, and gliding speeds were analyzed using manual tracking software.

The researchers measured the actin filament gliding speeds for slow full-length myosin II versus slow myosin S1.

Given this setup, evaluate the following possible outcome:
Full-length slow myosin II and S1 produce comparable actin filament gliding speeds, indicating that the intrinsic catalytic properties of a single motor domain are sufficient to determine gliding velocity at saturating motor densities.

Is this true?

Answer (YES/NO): NO